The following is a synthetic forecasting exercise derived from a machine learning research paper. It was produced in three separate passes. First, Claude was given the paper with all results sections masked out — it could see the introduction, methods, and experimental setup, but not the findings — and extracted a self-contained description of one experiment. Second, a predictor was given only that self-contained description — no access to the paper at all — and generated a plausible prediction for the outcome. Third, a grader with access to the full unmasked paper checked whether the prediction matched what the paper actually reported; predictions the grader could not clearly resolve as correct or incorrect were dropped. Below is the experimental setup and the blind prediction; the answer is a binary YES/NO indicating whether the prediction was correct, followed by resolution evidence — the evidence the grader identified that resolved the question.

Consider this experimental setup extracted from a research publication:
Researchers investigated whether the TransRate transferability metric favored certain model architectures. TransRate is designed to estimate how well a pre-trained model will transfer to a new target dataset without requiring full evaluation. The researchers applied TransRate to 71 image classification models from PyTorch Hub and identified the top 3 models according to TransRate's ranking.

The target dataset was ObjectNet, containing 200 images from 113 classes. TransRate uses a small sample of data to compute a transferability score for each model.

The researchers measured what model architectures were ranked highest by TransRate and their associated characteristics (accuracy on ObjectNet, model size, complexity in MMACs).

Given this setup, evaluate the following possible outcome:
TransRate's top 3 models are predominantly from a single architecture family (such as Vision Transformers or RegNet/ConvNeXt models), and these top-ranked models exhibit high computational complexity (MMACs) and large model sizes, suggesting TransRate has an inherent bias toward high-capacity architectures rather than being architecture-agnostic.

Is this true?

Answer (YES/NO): NO